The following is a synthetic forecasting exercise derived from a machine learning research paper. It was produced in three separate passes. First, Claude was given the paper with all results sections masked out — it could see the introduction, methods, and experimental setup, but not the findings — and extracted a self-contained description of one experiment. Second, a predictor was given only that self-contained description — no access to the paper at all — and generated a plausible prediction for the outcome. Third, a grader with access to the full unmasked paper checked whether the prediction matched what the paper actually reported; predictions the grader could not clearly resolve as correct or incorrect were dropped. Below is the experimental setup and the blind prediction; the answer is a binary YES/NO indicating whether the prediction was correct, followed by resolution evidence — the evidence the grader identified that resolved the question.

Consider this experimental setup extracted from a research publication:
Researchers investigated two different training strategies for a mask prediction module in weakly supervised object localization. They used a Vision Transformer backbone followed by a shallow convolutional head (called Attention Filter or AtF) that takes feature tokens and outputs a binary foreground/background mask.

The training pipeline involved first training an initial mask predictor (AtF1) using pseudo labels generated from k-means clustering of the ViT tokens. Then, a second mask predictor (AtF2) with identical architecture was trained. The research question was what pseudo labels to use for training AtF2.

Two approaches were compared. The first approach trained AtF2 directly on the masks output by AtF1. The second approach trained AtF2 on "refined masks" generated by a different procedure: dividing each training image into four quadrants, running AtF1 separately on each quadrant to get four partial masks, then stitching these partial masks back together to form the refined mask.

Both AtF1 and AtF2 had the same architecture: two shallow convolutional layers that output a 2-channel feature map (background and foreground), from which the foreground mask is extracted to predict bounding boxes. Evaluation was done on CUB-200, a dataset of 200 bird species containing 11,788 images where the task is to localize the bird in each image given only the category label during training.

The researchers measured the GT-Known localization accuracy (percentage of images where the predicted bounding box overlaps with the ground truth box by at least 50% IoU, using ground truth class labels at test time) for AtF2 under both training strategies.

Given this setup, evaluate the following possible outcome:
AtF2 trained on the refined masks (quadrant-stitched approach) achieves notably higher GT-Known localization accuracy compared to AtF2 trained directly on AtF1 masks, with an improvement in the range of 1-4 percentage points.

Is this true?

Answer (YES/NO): NO